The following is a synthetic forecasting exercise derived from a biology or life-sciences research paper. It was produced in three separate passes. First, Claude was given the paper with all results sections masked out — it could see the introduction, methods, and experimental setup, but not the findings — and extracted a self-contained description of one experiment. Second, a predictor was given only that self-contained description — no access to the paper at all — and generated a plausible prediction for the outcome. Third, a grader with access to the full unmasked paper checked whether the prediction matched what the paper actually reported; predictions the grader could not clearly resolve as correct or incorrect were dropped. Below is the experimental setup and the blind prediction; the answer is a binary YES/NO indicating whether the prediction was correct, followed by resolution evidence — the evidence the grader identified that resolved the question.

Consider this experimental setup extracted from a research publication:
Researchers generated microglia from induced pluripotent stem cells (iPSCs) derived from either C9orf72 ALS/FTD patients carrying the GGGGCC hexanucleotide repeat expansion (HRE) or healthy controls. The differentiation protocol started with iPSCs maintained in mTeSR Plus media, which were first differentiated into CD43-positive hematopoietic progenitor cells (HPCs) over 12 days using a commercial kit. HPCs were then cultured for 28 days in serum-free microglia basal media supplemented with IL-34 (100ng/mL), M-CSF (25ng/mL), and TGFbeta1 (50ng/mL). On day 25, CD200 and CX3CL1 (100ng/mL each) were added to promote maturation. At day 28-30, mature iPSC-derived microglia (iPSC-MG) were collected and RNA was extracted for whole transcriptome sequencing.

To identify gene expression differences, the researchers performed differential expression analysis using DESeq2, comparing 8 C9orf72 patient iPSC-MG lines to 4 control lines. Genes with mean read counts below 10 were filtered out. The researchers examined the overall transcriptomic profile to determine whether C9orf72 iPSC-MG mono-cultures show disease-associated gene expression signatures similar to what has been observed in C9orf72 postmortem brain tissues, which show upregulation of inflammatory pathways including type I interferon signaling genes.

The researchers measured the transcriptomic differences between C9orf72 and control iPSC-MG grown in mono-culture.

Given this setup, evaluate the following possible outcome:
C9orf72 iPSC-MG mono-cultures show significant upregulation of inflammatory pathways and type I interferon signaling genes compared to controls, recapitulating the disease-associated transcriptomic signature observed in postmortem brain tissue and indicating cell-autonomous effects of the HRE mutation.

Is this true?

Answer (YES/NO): NO